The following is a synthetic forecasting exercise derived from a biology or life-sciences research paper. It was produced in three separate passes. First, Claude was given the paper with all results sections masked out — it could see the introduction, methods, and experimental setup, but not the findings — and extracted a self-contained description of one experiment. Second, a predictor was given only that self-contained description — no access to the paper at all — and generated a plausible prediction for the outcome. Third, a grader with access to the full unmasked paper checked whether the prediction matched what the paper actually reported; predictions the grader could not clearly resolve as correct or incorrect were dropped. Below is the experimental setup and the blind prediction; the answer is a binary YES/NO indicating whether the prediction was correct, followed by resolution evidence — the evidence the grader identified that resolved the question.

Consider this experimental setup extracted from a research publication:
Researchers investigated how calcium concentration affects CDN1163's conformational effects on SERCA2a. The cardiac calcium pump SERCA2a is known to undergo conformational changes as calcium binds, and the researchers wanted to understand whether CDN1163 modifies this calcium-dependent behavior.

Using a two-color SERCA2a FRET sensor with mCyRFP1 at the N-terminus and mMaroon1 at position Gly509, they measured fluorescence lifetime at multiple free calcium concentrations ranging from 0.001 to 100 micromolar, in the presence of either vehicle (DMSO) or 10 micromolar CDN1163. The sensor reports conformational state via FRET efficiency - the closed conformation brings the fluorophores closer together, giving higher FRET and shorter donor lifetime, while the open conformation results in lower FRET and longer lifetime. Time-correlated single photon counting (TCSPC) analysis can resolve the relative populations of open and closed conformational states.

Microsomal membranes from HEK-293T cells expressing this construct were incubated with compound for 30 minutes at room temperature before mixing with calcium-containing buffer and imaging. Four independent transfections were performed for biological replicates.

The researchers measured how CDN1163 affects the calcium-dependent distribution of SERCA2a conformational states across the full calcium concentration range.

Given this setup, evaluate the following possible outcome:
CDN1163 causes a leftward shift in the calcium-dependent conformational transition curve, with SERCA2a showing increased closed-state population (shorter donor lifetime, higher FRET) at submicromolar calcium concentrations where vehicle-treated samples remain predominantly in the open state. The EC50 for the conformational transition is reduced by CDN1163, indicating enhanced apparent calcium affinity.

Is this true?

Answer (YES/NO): NO